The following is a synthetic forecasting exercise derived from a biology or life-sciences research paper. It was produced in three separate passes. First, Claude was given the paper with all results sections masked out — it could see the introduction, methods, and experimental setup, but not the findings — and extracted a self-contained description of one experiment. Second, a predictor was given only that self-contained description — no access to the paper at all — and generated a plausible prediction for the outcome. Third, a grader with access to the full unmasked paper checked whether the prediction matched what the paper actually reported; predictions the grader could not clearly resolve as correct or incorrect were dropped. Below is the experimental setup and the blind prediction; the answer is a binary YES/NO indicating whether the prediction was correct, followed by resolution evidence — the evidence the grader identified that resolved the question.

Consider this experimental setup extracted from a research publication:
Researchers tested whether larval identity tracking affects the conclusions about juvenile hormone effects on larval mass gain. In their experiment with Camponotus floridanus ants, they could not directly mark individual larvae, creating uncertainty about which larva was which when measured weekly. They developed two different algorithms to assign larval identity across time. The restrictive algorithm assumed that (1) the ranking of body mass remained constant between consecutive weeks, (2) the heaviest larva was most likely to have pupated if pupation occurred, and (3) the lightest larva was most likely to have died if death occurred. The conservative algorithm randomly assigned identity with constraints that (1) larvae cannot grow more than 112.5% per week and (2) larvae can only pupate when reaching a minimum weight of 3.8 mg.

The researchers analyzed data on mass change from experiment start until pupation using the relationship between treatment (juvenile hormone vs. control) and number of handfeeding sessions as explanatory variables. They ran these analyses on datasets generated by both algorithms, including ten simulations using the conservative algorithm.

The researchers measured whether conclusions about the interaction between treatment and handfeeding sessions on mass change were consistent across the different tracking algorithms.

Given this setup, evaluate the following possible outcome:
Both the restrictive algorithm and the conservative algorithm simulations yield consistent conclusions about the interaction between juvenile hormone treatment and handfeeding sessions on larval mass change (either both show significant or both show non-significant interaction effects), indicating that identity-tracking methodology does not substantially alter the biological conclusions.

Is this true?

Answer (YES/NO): YES